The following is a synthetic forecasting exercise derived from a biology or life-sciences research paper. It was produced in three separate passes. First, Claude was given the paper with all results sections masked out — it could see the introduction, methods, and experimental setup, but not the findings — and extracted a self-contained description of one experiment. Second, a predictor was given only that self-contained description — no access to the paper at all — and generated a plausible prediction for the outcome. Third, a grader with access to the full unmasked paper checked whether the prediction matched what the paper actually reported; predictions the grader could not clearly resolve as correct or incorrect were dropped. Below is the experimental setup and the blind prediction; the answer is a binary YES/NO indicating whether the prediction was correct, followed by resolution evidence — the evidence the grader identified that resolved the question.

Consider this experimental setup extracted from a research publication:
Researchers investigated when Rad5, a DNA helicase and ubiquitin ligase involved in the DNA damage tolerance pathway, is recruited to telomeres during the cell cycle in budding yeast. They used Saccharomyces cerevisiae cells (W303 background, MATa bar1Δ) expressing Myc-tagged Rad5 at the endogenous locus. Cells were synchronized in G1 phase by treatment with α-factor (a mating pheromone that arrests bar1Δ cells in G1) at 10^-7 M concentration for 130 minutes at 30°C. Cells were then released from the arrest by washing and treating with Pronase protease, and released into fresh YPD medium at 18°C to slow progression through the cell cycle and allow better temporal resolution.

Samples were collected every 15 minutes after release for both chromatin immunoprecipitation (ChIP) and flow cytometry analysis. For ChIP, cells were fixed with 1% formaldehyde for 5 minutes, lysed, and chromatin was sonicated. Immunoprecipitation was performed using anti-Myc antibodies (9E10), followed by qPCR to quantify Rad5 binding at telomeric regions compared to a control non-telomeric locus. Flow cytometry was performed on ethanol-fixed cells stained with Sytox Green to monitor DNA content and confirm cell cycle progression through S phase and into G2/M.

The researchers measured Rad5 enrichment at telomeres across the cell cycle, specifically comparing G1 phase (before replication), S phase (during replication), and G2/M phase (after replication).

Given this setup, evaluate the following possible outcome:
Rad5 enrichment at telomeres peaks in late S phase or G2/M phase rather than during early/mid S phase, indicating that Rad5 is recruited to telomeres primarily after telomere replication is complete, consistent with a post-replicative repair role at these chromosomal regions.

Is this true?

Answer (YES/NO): NO